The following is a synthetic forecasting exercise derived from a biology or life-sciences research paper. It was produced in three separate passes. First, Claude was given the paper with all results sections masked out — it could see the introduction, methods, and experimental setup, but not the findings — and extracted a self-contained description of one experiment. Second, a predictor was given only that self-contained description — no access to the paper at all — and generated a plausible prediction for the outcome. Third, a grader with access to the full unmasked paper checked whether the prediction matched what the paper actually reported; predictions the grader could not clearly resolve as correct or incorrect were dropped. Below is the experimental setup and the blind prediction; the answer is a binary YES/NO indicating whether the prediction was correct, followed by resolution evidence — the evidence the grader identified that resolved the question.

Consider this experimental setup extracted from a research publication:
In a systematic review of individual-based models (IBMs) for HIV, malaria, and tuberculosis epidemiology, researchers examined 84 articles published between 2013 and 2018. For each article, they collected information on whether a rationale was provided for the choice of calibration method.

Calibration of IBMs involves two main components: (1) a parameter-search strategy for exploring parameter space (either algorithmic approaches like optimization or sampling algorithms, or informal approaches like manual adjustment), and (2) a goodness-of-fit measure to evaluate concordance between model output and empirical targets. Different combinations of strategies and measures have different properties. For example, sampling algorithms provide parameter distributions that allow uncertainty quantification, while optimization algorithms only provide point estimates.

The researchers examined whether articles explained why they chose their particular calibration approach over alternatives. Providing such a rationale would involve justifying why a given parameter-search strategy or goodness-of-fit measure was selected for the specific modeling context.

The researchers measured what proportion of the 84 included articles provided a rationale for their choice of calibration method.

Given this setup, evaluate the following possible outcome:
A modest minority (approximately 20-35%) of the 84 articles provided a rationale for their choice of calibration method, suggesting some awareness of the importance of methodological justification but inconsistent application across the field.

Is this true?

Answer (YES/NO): NO